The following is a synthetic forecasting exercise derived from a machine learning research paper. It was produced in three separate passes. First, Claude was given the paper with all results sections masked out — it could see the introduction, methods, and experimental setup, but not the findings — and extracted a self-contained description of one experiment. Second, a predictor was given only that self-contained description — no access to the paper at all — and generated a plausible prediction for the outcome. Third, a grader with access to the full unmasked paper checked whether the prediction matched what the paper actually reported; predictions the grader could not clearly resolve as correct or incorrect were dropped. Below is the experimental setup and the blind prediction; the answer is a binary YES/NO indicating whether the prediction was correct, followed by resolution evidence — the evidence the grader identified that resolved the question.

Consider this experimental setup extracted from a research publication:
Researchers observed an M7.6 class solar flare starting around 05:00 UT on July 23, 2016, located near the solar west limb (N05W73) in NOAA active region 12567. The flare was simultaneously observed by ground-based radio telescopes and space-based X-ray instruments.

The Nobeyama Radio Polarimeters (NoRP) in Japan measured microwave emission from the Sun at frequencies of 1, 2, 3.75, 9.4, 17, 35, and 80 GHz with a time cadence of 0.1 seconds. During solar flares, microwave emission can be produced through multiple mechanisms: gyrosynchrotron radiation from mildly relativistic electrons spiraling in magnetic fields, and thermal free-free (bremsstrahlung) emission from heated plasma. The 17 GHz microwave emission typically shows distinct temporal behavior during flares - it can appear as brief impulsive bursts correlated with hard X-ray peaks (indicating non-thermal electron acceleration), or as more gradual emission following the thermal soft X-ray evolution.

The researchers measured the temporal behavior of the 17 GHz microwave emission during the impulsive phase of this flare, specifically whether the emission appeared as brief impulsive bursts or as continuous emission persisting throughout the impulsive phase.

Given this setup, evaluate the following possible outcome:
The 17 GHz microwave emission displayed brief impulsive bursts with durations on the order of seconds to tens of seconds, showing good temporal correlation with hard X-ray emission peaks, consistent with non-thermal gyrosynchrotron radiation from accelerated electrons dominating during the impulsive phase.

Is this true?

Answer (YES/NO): NO